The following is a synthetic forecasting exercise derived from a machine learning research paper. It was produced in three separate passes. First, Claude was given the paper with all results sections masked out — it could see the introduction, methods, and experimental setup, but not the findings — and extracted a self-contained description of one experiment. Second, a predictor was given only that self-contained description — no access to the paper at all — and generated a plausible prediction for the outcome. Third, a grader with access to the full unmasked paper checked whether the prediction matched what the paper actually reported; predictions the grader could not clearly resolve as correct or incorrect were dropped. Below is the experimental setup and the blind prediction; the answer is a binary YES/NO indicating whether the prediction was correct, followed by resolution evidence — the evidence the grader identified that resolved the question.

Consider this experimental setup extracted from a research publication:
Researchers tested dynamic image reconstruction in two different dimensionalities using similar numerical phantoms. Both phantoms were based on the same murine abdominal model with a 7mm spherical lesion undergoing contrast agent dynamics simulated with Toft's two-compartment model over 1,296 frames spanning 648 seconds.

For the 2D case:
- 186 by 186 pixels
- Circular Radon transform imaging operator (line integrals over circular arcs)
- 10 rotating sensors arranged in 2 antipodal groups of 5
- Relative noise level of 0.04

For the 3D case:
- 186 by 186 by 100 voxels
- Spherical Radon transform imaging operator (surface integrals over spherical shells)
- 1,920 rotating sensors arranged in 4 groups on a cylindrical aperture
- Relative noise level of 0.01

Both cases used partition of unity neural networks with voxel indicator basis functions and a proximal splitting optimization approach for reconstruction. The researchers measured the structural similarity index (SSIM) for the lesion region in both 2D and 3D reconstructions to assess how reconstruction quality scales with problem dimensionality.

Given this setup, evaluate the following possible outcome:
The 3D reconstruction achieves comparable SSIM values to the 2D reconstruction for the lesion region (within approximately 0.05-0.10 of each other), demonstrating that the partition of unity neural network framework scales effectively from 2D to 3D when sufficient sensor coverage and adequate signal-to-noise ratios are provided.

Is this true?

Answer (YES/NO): NO